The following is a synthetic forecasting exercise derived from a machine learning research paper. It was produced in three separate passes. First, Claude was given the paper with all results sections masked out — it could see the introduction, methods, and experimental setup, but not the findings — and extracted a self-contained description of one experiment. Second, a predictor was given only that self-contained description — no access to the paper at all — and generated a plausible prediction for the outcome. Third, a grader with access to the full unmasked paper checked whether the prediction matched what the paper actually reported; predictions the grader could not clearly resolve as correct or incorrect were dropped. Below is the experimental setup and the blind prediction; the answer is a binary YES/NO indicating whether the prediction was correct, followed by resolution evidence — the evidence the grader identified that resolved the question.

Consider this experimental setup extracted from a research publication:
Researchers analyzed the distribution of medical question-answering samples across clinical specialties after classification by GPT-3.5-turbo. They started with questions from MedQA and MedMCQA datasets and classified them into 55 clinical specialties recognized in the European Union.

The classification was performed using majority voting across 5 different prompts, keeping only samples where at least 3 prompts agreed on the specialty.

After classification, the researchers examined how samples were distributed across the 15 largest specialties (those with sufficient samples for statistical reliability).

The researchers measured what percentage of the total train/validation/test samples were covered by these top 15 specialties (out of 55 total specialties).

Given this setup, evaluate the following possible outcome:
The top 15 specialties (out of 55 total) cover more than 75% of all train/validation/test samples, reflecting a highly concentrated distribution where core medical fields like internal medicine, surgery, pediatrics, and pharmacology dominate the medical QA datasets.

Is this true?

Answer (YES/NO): NO